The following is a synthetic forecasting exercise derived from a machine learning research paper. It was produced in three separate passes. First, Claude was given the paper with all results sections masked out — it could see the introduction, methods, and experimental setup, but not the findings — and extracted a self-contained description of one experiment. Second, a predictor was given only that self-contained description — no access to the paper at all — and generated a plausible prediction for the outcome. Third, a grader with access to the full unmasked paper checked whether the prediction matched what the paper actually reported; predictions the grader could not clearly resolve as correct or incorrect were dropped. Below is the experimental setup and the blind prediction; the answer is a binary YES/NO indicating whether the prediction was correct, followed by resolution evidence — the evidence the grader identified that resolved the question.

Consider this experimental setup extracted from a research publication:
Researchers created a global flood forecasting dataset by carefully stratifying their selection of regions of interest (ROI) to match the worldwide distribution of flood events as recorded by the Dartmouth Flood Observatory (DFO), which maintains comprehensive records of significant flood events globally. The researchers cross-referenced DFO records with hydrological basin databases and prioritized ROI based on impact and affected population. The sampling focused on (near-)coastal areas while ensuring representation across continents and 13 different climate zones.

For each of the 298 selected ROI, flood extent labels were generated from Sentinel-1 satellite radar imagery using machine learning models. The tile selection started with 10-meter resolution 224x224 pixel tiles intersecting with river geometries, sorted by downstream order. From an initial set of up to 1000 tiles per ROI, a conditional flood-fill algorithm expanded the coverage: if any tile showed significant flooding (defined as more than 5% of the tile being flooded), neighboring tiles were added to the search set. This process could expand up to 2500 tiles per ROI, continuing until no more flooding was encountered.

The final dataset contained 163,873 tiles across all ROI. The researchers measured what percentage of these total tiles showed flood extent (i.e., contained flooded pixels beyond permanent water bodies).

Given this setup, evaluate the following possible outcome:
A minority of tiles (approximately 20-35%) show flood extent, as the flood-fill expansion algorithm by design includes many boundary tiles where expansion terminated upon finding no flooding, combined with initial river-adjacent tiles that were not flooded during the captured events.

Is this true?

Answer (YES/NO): NO